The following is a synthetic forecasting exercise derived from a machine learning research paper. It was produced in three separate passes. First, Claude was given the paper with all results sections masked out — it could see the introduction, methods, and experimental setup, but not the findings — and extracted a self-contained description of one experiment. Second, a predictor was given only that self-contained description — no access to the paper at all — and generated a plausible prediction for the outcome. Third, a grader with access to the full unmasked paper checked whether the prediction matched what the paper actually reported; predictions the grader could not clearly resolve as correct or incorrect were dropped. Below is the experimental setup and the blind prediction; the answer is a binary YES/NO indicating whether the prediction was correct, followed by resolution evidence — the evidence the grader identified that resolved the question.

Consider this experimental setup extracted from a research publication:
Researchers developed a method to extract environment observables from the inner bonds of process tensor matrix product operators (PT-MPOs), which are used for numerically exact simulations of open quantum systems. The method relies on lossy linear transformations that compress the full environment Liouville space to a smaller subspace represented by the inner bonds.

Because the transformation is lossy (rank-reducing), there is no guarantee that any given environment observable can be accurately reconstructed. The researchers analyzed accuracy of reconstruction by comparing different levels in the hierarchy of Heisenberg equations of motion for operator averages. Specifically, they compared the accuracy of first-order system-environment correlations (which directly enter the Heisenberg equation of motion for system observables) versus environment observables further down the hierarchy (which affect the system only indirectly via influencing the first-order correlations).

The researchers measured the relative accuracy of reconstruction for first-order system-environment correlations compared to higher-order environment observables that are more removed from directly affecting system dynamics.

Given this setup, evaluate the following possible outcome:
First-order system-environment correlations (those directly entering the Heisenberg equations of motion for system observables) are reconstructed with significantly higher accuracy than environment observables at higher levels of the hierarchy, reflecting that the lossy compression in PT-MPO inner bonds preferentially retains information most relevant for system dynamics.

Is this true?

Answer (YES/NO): YES